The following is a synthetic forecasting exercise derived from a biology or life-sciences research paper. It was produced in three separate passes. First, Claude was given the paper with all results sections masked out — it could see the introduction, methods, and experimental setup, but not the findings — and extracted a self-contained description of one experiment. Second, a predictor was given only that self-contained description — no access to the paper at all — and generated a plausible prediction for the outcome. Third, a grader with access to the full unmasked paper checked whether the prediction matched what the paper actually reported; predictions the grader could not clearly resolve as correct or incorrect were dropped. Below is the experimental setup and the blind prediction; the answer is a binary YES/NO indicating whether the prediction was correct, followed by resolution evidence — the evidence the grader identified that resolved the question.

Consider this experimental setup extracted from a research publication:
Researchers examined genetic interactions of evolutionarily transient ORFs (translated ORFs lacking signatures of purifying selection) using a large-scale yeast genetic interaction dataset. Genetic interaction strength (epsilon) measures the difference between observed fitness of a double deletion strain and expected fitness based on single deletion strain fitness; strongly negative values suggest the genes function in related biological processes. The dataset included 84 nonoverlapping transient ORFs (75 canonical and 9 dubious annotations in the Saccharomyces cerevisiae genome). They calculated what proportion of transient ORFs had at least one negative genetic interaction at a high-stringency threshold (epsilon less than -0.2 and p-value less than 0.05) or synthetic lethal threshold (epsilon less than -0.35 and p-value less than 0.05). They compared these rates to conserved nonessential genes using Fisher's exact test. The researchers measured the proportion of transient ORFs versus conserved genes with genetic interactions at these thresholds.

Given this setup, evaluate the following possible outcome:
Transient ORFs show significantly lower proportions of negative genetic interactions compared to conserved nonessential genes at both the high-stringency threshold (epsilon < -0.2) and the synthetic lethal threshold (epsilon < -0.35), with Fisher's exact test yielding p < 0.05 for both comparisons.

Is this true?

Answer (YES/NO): NO